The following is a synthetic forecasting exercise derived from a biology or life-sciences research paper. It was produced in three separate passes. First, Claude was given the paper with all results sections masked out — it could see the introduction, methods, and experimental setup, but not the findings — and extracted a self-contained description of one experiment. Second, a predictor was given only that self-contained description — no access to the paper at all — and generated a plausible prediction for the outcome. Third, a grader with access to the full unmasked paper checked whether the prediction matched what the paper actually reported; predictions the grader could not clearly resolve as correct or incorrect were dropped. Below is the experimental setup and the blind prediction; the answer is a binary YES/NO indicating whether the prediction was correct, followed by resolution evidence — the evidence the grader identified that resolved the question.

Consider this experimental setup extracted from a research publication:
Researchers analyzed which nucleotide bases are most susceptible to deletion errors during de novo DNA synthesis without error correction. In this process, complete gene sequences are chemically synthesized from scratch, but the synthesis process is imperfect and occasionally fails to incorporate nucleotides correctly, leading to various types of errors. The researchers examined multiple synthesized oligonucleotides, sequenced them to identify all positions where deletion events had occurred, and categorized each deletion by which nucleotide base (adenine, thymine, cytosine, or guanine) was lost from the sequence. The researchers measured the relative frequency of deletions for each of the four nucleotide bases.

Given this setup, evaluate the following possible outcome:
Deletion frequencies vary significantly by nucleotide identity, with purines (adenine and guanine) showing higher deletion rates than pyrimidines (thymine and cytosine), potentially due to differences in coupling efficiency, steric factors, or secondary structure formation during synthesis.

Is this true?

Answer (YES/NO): NO